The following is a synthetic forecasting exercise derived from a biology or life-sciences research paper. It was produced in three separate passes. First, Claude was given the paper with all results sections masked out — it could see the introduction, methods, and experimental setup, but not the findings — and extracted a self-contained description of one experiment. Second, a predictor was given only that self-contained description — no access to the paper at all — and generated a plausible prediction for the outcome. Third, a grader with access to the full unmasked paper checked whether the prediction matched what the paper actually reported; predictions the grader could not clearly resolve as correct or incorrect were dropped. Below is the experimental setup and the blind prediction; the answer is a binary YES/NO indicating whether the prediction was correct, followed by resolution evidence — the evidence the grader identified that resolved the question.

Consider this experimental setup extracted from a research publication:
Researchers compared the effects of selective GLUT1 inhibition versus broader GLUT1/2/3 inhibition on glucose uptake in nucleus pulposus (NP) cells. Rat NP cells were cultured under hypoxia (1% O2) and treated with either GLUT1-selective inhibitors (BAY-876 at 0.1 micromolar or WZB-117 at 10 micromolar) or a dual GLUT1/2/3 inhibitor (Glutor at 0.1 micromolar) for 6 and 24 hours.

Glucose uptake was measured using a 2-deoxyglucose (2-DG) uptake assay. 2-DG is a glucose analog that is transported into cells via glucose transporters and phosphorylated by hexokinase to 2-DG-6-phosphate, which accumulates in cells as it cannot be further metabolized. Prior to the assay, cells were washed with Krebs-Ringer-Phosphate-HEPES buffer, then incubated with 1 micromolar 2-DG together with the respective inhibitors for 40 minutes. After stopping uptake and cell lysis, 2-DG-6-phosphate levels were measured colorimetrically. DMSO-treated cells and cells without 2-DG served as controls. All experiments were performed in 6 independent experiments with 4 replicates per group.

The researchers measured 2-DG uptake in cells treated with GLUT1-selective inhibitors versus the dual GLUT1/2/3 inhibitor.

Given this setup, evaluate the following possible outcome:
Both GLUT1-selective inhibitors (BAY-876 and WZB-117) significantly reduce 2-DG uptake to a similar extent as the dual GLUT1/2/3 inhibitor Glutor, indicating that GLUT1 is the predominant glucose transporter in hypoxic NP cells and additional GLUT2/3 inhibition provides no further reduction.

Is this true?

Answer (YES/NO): NO